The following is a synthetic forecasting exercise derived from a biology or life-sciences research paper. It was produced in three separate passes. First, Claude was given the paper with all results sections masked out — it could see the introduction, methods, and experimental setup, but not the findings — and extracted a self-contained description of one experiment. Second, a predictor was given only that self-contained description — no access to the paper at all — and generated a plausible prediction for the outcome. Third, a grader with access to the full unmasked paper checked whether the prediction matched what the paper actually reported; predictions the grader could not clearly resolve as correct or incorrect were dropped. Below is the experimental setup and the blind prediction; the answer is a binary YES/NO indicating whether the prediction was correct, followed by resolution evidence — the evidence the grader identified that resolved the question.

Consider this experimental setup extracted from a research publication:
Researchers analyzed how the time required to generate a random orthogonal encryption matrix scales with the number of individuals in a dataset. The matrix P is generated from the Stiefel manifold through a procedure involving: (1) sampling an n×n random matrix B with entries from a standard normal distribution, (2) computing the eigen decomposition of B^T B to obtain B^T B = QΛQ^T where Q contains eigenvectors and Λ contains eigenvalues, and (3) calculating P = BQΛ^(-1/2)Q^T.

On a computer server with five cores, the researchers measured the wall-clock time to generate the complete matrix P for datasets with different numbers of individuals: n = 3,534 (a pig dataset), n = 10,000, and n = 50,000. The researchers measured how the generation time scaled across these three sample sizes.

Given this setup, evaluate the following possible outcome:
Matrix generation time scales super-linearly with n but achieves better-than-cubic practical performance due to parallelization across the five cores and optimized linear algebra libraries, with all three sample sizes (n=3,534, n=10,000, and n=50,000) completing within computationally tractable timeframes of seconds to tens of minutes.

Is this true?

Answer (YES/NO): NO